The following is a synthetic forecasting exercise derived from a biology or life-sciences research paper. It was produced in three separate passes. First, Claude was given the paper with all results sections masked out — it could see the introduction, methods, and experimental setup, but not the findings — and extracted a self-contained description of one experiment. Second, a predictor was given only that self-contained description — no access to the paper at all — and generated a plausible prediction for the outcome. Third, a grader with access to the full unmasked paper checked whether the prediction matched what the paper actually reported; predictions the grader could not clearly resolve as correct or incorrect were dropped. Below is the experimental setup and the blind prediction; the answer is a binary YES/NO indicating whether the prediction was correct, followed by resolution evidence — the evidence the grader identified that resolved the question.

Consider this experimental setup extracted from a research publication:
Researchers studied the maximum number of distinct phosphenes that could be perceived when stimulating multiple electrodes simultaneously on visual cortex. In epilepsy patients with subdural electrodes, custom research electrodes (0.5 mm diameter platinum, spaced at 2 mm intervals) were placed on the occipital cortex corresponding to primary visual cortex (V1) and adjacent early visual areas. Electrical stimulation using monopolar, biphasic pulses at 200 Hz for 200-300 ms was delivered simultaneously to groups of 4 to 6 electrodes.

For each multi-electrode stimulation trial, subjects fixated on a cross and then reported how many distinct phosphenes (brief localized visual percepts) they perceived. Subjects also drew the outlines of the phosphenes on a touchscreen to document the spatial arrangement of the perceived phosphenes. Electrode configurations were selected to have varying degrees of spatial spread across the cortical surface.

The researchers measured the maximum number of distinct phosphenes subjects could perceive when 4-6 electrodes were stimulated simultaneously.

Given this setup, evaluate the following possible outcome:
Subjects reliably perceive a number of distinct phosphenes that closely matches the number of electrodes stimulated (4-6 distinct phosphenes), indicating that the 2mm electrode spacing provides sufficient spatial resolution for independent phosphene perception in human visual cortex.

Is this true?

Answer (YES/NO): NO